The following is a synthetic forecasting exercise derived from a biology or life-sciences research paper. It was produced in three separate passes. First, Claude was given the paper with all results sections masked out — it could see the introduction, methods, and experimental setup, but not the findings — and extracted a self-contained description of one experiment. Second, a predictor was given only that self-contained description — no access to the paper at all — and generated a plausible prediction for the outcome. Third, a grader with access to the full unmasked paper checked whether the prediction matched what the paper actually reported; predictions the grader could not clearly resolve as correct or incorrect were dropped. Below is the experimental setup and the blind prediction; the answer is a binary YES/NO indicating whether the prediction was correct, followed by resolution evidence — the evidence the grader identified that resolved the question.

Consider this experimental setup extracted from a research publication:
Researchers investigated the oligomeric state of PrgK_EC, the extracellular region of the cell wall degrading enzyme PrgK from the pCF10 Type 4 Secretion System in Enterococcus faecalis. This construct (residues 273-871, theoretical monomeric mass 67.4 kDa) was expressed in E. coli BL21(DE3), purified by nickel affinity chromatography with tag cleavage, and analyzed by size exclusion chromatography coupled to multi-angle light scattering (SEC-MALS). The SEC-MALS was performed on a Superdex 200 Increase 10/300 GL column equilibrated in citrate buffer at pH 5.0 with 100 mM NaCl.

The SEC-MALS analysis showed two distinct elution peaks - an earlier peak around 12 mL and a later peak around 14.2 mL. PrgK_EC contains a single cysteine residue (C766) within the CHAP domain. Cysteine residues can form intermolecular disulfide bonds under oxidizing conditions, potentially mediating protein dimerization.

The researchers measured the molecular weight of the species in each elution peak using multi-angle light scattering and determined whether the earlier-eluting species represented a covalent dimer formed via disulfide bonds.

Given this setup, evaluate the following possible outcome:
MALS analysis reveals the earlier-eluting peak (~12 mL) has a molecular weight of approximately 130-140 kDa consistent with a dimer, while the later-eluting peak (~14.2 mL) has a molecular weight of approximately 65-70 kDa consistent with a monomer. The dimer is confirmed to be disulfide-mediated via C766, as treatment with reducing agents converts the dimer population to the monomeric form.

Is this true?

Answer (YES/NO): YES